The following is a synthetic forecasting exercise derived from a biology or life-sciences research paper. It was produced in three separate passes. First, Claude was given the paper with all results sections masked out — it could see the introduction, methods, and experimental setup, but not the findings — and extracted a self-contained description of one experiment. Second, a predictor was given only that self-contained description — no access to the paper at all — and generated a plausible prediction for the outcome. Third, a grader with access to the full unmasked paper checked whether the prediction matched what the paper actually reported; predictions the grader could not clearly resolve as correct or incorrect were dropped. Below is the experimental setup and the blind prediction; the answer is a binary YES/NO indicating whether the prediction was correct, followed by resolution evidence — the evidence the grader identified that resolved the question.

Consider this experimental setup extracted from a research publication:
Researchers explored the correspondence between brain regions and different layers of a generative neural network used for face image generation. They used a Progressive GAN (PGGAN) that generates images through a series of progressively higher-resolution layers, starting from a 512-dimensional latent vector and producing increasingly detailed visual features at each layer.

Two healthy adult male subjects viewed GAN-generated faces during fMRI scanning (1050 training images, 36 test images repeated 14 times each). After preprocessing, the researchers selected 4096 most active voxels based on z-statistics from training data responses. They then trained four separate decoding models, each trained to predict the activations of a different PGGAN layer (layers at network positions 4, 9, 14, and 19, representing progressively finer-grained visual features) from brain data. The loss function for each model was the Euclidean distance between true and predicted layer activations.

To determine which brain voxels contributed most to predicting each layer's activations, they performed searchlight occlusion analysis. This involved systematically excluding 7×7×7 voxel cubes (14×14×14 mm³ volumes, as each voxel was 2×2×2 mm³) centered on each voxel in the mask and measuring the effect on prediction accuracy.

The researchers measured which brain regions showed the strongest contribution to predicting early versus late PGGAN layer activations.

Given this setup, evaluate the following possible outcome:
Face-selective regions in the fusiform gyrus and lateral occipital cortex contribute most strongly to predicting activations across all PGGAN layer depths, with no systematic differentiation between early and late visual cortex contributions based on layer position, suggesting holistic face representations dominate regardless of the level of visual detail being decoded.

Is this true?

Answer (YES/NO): NO